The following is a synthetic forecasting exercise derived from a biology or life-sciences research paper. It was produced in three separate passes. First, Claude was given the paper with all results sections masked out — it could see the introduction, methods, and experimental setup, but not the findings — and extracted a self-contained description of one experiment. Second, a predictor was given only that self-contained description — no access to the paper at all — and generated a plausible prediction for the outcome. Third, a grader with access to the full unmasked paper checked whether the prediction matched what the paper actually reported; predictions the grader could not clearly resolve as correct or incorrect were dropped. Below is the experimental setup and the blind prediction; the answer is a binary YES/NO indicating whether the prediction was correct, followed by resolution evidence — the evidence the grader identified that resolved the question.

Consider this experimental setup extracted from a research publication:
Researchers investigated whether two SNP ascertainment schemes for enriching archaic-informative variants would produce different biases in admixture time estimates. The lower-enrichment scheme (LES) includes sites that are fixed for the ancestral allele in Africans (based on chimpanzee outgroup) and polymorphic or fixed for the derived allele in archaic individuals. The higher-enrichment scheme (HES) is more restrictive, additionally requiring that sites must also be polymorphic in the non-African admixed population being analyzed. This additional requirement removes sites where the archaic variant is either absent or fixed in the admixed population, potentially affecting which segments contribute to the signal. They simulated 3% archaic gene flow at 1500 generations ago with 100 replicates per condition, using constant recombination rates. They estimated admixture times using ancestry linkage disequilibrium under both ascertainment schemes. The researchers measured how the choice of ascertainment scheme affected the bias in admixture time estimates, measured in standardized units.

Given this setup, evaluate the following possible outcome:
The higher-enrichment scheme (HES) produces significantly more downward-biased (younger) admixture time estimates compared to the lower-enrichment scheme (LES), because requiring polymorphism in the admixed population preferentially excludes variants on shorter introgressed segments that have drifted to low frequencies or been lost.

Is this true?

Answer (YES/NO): YES